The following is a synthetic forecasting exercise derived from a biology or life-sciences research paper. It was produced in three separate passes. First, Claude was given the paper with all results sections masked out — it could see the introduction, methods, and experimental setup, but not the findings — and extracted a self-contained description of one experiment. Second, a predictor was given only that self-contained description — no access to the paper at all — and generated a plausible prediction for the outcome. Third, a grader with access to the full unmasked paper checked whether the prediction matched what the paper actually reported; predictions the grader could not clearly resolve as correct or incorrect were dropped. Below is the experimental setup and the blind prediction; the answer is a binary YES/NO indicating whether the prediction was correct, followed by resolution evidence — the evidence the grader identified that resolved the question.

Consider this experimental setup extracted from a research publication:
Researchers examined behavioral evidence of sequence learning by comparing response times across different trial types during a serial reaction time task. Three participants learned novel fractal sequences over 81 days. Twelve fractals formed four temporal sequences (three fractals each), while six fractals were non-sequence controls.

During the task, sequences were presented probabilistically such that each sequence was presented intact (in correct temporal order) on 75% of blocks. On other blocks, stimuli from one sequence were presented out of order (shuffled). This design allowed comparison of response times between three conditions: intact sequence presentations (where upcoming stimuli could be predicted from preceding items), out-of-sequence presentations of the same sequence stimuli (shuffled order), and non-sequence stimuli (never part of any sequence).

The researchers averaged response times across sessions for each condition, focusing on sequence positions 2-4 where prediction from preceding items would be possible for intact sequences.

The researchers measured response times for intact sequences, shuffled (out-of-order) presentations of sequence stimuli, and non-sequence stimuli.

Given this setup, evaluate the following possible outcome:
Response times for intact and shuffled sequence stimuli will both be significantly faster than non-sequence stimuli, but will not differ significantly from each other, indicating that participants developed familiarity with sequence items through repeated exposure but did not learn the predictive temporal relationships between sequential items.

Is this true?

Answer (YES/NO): NO